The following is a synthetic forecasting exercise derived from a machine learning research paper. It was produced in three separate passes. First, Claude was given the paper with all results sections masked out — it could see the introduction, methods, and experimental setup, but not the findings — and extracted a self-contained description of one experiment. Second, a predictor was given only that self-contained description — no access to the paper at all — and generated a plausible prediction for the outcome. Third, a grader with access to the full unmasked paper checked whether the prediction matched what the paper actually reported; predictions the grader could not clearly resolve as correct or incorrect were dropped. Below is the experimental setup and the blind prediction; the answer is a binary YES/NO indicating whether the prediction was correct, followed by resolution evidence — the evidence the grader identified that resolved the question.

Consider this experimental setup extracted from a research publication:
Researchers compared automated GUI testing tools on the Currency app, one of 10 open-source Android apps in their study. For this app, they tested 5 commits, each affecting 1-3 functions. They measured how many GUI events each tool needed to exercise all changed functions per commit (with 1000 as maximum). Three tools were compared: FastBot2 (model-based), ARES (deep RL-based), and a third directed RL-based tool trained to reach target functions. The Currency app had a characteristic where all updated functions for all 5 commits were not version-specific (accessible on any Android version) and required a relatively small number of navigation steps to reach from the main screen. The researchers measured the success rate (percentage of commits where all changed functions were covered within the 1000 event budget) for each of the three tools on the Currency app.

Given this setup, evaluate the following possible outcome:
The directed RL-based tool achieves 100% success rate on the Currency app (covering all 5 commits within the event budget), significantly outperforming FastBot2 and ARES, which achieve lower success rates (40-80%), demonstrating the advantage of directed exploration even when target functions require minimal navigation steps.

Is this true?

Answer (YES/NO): NO